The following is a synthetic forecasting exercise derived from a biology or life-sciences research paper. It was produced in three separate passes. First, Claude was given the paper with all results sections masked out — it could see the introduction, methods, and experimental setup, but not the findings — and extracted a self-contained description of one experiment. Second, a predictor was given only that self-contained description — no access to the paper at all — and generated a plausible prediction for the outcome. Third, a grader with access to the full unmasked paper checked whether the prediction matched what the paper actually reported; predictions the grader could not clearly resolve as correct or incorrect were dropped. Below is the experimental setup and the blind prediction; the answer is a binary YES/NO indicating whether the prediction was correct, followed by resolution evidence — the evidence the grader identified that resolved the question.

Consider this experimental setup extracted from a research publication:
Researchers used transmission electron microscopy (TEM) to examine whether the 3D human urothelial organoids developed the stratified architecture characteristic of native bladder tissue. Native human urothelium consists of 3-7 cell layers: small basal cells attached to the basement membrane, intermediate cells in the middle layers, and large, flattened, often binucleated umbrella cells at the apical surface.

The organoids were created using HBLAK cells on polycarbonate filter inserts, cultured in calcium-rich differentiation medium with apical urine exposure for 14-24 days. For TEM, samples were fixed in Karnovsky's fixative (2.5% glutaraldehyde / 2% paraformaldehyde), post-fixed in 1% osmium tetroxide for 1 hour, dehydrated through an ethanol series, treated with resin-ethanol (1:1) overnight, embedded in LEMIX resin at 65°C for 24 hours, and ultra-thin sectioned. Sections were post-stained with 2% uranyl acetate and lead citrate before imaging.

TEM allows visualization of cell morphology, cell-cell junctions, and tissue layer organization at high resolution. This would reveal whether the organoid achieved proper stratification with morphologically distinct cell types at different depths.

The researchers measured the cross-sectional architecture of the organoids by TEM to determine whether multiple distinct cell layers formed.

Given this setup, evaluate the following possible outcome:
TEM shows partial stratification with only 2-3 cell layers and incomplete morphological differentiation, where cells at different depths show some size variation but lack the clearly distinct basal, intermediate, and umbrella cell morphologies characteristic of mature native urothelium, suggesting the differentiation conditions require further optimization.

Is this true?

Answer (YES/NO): NO